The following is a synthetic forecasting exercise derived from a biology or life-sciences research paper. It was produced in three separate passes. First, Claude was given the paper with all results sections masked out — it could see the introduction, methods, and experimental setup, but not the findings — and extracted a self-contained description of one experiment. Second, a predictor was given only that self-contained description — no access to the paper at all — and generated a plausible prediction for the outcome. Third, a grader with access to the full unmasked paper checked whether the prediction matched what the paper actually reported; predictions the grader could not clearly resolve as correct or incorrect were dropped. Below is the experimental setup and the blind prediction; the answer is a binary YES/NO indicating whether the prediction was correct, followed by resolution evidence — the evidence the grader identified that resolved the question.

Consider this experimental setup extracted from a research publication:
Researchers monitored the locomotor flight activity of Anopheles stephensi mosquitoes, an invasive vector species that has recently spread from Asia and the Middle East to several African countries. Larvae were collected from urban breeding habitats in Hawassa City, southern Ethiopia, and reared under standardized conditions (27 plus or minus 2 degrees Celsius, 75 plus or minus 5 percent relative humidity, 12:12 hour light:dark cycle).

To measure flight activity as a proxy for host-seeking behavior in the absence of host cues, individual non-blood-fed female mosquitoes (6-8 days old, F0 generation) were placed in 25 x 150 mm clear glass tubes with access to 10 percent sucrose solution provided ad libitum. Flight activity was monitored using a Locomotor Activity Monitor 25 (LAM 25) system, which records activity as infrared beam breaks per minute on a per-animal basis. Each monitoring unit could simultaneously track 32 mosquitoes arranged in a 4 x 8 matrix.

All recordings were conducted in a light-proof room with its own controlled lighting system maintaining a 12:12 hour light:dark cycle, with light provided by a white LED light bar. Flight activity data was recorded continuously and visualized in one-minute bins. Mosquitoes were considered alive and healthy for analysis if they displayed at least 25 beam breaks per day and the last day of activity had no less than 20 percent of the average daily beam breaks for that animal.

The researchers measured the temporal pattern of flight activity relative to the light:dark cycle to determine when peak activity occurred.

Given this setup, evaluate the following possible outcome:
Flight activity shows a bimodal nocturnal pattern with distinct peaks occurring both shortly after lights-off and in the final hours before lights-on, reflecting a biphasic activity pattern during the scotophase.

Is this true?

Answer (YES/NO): NO